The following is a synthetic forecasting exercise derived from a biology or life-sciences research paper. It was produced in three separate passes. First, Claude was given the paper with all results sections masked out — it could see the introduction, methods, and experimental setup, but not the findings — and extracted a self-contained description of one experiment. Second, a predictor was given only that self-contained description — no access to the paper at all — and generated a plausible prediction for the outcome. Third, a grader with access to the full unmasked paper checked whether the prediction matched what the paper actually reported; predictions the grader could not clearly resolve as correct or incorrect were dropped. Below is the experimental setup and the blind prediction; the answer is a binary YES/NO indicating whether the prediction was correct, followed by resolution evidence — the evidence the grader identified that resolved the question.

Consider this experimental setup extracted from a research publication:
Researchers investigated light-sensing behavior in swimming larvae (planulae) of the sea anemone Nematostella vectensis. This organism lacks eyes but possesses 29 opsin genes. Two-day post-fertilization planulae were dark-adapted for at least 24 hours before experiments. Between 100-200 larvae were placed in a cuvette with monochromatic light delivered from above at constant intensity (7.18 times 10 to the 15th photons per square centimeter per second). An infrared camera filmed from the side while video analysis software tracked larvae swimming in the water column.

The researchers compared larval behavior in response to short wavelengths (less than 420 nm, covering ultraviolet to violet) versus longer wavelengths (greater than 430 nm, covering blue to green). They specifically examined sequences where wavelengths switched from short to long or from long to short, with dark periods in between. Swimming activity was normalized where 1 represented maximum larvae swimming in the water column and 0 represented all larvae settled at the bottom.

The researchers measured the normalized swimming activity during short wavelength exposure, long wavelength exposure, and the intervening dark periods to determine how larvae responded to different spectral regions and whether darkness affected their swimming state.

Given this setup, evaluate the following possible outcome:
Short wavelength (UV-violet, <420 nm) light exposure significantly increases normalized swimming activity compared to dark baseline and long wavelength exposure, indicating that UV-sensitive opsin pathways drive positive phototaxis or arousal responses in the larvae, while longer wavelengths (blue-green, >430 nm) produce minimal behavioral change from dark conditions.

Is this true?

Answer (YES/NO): NO